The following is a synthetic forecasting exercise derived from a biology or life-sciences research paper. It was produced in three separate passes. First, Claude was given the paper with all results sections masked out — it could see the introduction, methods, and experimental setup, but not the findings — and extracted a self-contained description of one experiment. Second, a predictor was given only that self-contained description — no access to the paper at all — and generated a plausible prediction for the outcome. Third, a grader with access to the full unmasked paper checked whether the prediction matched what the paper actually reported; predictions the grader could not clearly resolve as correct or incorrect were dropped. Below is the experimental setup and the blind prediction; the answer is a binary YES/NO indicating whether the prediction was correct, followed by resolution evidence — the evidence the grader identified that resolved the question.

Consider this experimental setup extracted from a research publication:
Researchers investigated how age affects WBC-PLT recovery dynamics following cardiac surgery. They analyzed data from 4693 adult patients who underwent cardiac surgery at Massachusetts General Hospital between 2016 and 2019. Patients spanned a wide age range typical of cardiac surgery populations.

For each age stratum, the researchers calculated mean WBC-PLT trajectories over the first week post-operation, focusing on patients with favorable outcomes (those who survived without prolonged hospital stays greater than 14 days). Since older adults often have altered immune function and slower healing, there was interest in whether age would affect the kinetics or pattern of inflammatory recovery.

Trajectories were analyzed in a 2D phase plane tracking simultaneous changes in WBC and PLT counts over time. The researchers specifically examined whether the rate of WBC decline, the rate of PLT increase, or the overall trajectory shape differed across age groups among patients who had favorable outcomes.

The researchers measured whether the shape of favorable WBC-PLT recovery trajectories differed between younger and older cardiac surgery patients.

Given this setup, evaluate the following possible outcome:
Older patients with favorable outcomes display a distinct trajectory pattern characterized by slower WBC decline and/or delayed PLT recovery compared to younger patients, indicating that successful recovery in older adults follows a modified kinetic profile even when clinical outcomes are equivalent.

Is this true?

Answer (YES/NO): NO